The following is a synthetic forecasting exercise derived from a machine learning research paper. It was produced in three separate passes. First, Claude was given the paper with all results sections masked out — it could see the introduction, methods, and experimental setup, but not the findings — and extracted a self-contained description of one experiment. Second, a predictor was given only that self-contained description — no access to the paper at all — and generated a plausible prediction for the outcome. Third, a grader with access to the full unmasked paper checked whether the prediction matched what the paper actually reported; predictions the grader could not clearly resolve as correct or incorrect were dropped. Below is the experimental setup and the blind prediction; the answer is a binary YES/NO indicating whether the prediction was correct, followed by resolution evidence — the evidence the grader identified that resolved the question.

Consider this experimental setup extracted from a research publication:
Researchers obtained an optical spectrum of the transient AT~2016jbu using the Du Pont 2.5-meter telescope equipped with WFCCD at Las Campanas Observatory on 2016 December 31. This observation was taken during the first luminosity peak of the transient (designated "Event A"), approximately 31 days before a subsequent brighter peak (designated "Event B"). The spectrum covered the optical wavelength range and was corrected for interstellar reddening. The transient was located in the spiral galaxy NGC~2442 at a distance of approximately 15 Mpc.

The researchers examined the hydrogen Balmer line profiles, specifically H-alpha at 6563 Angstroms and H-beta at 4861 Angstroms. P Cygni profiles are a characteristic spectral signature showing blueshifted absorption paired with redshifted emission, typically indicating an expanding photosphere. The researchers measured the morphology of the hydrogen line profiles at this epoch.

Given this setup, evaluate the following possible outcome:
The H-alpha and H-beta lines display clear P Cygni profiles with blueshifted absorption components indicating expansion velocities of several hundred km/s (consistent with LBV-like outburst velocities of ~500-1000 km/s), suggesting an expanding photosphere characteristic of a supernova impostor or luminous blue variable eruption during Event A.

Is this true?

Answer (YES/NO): YES